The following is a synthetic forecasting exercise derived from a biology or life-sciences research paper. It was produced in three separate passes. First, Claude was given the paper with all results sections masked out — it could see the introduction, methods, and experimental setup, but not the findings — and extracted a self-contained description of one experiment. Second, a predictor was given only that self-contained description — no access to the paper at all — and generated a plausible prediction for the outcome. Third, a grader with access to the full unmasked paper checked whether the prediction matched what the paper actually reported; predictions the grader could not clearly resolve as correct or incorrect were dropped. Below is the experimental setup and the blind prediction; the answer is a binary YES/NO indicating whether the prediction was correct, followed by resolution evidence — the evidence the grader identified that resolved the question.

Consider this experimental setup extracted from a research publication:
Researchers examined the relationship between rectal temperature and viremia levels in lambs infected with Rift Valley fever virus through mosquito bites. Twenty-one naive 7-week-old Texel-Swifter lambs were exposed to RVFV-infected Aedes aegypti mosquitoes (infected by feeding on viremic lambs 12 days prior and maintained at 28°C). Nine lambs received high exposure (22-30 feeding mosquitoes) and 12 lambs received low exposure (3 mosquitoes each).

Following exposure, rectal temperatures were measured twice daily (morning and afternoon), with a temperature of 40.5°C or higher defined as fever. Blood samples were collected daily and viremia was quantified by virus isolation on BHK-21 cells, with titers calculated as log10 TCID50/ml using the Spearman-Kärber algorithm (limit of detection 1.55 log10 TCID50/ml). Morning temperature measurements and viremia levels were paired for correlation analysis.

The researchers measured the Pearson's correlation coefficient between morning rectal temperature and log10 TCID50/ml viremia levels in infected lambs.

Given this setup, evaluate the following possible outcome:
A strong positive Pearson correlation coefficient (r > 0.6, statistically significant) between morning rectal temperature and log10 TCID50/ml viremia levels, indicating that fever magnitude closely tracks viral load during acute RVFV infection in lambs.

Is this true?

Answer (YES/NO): YES